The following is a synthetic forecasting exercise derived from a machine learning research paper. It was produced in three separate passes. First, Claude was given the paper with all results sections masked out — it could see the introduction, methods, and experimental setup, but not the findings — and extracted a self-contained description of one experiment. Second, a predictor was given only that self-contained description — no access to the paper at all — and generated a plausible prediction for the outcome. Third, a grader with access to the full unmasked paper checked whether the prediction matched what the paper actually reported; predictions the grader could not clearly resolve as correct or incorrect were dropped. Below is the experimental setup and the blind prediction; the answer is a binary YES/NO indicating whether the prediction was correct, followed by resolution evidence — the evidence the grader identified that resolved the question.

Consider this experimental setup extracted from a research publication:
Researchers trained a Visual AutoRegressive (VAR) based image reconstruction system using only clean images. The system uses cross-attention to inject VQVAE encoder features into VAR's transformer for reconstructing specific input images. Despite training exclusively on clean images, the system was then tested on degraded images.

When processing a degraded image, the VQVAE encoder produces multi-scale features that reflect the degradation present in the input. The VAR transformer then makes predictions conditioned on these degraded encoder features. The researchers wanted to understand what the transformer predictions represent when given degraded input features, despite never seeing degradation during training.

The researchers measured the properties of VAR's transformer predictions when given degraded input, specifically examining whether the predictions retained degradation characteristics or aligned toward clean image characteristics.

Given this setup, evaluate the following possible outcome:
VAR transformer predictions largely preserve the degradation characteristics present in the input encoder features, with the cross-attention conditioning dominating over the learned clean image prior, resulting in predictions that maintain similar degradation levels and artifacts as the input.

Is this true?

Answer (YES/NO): NO